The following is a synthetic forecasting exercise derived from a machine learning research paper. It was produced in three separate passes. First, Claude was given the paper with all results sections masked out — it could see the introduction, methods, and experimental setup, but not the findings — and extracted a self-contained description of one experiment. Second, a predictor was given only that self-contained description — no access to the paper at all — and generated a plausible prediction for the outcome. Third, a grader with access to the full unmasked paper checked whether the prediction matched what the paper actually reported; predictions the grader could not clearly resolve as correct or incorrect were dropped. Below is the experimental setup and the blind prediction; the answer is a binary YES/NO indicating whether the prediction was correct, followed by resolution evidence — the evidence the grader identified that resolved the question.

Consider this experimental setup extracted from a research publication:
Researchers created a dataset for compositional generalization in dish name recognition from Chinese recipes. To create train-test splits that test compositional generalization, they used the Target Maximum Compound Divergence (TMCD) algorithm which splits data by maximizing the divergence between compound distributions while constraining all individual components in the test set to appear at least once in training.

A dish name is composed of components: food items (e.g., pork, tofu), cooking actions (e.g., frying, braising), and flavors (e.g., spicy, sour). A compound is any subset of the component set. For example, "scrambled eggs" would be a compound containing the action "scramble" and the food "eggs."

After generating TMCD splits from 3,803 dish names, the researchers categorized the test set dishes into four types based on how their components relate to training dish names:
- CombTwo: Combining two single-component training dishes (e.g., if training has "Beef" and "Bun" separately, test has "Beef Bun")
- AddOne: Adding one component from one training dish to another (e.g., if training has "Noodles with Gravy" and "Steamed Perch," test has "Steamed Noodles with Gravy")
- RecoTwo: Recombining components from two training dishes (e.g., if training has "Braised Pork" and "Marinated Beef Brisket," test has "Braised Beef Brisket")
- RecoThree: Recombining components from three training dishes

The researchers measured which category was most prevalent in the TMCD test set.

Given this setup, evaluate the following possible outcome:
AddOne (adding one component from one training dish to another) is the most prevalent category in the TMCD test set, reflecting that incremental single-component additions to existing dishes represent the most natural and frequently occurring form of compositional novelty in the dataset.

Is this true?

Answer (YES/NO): NO